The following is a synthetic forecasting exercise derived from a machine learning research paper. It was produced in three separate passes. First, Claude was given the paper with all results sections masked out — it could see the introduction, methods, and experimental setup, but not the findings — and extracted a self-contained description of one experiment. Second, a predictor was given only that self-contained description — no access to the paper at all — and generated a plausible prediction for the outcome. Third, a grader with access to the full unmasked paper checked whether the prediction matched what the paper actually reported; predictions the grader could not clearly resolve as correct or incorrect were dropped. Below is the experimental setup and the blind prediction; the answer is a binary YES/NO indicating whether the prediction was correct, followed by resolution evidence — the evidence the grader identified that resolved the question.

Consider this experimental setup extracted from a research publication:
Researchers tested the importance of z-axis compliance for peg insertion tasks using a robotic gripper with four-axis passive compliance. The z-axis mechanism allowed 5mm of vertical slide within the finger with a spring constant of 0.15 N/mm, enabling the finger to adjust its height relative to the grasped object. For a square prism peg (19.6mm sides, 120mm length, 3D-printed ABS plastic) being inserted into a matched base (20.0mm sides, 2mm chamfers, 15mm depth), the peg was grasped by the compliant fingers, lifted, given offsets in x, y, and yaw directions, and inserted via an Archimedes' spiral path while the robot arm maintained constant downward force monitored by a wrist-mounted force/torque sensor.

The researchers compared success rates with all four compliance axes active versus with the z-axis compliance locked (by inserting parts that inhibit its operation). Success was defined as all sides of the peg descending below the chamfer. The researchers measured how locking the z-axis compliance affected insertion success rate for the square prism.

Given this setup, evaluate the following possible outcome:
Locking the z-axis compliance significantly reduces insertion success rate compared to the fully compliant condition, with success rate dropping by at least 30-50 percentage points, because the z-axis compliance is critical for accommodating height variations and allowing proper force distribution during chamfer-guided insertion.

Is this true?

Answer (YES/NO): NO